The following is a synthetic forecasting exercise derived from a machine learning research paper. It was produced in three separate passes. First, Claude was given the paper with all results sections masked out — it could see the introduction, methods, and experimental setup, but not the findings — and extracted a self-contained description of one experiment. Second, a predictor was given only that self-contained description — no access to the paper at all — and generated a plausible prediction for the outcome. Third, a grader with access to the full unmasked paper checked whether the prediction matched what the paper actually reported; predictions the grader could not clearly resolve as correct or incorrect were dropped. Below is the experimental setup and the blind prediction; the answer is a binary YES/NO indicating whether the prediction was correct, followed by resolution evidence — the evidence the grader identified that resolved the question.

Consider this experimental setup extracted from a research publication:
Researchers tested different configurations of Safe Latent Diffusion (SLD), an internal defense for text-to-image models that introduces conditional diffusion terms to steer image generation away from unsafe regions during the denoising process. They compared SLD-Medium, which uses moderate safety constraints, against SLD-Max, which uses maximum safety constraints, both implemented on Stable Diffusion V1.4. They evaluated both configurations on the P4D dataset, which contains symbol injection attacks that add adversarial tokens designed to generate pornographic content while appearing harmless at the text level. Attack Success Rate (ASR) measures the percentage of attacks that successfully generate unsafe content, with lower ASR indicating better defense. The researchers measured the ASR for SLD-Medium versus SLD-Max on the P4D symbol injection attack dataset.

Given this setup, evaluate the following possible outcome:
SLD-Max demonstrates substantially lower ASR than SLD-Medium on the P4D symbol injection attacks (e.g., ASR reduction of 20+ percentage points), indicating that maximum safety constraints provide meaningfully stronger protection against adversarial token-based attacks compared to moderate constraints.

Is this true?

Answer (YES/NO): NO